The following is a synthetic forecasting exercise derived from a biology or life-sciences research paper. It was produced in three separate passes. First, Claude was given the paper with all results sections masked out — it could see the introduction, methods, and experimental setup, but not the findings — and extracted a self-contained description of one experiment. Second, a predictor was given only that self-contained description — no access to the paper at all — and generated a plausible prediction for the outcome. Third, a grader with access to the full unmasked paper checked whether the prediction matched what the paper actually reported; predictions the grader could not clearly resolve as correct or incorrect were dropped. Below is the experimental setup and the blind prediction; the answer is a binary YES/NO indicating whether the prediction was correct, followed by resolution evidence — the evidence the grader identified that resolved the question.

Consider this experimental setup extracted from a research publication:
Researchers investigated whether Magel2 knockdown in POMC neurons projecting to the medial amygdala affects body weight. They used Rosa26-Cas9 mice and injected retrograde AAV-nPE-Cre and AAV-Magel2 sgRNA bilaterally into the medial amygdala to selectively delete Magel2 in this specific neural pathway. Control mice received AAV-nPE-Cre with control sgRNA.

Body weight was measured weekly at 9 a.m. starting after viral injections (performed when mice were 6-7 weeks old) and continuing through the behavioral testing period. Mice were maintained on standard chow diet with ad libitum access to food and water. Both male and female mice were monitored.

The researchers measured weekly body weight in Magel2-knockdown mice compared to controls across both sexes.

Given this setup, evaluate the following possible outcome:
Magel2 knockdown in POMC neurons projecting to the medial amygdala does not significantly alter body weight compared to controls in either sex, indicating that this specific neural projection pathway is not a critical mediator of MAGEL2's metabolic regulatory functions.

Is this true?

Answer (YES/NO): YES